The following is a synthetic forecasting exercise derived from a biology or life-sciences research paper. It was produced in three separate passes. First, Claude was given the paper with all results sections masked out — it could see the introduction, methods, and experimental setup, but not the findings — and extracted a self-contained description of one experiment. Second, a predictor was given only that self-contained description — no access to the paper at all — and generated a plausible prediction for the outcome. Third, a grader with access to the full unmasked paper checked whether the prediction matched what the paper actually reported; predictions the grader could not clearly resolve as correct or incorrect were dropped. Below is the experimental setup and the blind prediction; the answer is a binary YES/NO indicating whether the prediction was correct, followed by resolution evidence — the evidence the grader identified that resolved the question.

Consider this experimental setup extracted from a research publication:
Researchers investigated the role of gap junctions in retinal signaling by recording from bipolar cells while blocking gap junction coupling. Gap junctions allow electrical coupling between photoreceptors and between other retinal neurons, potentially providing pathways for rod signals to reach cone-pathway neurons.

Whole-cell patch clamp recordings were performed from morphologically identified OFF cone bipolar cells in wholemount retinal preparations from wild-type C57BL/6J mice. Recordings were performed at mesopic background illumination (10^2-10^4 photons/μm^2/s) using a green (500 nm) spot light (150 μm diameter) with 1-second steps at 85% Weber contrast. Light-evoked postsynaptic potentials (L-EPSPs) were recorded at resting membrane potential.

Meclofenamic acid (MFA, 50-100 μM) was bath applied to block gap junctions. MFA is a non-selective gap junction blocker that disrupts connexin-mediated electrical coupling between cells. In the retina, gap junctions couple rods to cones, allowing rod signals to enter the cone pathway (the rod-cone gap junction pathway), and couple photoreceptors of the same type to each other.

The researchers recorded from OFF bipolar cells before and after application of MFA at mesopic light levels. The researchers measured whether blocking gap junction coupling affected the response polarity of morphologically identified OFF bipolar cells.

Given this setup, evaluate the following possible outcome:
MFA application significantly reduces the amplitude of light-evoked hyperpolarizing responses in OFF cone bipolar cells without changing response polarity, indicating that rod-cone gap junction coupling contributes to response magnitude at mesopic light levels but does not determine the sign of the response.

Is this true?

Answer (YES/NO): NO